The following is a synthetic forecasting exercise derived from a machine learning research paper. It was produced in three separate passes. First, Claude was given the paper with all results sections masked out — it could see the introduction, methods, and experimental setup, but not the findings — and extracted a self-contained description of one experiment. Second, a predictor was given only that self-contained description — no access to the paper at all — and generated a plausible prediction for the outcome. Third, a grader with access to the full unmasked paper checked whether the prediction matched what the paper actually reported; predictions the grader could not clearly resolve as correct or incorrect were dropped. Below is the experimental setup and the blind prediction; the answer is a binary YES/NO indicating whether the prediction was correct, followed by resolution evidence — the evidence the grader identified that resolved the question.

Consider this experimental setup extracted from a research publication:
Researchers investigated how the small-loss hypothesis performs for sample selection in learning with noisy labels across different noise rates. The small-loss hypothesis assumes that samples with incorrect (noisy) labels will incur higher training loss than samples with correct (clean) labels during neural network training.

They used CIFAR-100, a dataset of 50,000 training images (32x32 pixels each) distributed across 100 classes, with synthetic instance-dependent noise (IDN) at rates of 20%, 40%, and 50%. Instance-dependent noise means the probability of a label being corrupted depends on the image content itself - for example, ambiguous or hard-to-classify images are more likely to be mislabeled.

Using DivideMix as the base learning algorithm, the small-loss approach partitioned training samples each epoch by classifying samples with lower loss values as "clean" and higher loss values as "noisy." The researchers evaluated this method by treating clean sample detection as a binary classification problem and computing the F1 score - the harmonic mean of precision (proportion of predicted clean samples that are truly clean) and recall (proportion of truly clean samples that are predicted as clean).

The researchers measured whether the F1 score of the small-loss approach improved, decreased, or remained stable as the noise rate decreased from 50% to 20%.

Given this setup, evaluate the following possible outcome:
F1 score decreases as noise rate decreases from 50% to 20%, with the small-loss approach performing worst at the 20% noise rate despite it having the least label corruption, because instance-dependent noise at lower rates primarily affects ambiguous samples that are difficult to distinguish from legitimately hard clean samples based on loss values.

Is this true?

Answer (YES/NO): NO